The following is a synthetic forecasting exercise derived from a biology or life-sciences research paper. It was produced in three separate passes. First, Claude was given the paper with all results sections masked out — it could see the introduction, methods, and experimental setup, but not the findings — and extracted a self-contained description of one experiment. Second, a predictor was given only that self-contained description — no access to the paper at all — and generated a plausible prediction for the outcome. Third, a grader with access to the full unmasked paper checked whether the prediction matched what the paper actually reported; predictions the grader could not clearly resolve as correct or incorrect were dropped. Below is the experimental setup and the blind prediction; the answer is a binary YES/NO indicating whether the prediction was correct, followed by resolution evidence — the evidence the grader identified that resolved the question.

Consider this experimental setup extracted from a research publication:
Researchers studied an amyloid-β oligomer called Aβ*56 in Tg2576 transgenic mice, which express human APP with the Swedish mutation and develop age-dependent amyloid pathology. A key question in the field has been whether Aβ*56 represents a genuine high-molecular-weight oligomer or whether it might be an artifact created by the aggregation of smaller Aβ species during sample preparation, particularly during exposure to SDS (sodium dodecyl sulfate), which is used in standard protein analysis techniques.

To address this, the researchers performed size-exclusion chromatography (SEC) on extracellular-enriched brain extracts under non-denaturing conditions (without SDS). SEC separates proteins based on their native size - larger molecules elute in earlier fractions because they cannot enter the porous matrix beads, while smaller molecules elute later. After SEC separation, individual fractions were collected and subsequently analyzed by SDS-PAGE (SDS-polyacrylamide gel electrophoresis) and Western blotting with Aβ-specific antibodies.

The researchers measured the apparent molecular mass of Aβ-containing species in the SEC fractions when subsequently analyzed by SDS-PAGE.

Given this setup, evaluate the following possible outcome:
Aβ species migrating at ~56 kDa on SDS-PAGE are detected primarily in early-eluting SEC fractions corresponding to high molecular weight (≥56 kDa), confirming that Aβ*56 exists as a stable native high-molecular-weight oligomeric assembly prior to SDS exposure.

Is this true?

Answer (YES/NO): YES